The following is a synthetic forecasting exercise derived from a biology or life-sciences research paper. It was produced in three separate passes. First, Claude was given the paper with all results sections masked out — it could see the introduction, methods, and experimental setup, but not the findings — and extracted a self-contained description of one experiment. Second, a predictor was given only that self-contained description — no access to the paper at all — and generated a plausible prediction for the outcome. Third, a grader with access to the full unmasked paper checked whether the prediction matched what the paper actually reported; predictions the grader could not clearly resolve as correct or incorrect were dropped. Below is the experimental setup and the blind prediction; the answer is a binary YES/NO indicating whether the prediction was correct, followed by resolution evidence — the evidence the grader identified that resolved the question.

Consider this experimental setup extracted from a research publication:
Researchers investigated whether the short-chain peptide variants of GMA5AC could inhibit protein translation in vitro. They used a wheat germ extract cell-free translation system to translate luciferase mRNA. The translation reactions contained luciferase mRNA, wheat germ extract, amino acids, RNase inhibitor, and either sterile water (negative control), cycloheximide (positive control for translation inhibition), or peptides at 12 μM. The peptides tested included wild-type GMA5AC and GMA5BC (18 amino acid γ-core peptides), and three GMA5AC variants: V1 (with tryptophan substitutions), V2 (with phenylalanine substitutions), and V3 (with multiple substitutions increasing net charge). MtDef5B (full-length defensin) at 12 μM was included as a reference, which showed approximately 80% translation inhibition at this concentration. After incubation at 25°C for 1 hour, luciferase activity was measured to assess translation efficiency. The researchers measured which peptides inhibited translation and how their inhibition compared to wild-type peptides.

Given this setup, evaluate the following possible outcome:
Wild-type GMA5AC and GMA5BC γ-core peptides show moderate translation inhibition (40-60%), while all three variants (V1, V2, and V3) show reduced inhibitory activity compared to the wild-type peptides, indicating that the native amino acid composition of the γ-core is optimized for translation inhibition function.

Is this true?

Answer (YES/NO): NO